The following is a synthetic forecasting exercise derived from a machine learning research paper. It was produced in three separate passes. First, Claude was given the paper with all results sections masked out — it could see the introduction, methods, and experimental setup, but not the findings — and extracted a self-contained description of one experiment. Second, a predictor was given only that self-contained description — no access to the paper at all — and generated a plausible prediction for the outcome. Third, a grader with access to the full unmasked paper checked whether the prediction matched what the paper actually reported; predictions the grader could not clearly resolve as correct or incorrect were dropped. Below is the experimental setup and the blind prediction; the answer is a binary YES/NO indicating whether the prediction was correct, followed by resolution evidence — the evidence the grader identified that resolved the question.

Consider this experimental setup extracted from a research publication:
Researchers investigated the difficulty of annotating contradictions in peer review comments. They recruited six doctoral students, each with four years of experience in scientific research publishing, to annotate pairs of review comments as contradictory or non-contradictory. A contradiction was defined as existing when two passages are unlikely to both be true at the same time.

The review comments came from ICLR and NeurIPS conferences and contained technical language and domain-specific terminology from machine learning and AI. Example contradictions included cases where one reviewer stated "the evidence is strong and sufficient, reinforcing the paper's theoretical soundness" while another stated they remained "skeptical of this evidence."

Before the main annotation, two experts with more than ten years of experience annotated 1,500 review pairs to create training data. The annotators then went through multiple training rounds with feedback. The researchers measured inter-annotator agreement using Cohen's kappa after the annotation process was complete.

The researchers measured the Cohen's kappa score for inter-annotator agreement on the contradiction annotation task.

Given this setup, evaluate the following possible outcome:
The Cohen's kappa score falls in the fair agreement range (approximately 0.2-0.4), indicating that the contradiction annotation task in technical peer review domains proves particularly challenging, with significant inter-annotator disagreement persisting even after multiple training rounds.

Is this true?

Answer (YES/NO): NO